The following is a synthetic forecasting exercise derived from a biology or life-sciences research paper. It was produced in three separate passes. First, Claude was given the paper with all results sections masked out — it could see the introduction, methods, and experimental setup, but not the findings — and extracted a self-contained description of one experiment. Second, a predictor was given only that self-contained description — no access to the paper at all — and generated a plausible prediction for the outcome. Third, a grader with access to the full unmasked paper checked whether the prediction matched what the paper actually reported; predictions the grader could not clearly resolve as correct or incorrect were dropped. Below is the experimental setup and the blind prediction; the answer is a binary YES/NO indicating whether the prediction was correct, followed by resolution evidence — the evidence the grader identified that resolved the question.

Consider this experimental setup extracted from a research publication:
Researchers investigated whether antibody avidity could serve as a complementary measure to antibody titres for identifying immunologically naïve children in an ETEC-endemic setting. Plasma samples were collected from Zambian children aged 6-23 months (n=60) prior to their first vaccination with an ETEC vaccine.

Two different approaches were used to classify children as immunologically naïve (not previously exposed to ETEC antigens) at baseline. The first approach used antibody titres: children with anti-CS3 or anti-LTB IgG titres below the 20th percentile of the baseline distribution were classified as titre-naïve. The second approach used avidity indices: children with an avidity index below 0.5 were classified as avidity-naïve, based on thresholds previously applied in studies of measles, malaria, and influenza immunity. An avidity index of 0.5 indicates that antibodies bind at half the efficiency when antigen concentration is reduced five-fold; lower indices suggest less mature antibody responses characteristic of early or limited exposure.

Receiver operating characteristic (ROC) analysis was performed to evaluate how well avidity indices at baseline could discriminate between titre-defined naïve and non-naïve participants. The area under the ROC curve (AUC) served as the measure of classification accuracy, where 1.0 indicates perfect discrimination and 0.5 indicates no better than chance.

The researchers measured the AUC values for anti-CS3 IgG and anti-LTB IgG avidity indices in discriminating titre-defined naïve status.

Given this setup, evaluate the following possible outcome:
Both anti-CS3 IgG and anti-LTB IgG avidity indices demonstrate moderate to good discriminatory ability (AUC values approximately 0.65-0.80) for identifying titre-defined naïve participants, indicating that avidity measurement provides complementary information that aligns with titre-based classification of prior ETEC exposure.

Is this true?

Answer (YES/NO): NO